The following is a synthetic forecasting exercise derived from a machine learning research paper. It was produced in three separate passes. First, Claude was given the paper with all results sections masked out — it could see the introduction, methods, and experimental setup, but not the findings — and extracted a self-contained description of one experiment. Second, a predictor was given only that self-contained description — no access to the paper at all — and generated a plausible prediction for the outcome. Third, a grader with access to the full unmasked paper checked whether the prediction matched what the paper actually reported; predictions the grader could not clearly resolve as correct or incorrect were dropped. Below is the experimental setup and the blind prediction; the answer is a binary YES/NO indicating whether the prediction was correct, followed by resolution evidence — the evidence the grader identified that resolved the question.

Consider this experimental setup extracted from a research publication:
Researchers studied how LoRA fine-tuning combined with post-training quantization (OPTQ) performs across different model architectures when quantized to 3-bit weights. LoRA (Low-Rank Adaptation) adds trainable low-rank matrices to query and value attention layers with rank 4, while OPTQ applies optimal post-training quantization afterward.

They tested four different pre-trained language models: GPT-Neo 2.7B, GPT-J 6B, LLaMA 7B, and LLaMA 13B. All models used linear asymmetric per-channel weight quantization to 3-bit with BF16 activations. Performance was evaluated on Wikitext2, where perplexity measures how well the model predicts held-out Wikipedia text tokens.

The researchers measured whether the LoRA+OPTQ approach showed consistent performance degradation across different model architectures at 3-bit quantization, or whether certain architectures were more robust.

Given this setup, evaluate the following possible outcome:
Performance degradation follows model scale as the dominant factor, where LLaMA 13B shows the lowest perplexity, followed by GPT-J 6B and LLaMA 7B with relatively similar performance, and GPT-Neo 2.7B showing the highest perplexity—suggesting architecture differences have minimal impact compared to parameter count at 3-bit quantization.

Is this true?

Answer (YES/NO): NO